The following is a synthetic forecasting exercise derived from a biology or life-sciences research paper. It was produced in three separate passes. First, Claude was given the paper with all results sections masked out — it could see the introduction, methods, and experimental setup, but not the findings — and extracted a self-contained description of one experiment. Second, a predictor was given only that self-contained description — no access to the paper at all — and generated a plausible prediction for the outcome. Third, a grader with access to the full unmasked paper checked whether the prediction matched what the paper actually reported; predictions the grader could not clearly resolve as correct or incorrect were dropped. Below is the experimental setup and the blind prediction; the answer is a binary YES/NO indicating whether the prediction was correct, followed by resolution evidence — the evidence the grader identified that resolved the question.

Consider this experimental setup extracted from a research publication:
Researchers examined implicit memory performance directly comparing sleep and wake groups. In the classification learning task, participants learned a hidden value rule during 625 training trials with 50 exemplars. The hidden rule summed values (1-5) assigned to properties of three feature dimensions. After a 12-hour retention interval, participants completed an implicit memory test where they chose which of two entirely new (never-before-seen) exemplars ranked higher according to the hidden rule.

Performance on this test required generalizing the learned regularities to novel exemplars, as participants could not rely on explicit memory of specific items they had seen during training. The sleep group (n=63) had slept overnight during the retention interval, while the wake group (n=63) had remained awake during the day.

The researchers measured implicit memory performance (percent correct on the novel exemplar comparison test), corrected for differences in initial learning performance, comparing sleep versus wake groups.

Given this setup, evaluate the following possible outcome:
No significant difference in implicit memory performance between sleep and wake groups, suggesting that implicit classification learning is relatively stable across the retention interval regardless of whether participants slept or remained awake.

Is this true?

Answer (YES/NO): NO